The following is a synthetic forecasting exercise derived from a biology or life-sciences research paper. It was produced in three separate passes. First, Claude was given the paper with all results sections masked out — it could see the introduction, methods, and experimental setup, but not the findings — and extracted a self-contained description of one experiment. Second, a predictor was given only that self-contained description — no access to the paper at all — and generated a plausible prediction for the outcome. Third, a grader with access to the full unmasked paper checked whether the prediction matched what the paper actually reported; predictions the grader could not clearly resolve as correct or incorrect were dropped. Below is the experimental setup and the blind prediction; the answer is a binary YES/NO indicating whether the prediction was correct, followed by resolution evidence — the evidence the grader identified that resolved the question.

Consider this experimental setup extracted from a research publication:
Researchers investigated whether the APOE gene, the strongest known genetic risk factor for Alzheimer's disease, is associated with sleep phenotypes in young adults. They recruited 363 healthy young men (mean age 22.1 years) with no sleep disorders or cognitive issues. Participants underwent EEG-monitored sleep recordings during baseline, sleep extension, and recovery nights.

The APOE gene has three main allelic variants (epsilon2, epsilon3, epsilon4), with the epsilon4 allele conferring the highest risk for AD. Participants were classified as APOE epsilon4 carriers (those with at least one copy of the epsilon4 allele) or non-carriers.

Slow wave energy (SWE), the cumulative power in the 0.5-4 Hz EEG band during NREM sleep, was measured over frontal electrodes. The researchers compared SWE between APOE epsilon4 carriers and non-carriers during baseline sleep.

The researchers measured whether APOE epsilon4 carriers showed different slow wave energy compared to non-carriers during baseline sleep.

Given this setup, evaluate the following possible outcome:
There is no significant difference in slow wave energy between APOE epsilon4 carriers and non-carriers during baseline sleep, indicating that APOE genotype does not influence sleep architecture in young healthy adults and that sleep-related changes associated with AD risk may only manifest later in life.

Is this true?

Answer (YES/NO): YES